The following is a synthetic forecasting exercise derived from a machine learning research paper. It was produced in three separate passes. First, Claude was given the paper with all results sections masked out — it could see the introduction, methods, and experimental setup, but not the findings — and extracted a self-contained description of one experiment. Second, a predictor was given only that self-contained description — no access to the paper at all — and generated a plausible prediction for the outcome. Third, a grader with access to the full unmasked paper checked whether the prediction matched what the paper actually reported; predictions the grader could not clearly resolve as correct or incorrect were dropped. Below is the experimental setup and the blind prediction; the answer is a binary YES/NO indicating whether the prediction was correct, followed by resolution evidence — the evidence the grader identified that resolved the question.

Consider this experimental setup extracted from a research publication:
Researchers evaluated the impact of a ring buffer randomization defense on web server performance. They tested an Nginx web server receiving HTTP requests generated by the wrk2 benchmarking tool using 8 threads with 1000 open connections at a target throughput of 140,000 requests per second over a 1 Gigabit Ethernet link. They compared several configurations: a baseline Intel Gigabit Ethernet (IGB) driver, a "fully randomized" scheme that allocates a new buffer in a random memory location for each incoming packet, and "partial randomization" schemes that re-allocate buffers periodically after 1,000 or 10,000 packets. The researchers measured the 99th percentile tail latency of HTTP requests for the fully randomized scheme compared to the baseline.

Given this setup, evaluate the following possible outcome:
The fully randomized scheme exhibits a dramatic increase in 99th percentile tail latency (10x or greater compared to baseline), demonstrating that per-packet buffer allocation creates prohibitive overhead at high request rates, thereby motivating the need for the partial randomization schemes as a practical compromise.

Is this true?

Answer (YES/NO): NO